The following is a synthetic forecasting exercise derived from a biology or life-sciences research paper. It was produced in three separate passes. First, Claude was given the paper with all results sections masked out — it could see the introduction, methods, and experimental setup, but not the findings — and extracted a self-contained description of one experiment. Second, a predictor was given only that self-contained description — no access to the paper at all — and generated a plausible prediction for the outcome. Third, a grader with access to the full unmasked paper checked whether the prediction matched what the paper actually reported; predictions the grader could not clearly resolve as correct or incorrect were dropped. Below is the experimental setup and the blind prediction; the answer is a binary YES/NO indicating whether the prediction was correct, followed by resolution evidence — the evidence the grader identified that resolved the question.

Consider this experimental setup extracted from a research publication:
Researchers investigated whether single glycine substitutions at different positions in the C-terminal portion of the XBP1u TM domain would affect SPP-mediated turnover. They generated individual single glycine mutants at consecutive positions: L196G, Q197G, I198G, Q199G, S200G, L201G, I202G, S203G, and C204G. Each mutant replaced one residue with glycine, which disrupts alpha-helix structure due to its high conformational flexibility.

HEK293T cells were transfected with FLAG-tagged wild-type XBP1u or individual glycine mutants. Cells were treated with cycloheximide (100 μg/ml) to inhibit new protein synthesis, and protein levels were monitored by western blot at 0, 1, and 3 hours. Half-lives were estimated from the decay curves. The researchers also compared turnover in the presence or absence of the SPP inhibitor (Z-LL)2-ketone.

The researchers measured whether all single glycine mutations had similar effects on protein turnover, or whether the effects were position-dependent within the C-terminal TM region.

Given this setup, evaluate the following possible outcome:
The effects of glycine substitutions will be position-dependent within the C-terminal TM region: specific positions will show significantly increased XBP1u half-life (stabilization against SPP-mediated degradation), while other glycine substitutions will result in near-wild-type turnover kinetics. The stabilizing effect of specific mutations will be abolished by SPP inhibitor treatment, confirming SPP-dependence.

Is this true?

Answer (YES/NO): YES